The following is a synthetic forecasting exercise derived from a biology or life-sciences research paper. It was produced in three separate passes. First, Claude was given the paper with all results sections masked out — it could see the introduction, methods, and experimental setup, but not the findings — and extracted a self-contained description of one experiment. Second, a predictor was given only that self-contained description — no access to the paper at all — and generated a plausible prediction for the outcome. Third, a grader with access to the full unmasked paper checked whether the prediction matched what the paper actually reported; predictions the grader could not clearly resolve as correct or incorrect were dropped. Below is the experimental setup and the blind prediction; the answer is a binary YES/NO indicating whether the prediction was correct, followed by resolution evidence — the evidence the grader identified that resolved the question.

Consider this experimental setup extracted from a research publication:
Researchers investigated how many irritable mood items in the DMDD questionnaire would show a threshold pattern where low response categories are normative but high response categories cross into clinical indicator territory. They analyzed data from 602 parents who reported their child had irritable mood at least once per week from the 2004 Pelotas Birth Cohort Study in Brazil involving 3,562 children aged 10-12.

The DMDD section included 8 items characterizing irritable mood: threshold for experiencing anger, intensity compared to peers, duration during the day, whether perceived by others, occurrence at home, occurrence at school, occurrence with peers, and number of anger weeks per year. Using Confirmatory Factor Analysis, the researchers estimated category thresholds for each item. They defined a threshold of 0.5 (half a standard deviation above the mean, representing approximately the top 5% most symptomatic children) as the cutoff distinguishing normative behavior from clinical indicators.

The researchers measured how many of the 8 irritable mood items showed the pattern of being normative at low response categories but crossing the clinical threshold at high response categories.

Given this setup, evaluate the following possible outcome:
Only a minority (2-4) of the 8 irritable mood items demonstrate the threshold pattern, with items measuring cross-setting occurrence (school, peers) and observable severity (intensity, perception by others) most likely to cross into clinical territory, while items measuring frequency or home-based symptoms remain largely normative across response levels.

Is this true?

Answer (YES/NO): NO